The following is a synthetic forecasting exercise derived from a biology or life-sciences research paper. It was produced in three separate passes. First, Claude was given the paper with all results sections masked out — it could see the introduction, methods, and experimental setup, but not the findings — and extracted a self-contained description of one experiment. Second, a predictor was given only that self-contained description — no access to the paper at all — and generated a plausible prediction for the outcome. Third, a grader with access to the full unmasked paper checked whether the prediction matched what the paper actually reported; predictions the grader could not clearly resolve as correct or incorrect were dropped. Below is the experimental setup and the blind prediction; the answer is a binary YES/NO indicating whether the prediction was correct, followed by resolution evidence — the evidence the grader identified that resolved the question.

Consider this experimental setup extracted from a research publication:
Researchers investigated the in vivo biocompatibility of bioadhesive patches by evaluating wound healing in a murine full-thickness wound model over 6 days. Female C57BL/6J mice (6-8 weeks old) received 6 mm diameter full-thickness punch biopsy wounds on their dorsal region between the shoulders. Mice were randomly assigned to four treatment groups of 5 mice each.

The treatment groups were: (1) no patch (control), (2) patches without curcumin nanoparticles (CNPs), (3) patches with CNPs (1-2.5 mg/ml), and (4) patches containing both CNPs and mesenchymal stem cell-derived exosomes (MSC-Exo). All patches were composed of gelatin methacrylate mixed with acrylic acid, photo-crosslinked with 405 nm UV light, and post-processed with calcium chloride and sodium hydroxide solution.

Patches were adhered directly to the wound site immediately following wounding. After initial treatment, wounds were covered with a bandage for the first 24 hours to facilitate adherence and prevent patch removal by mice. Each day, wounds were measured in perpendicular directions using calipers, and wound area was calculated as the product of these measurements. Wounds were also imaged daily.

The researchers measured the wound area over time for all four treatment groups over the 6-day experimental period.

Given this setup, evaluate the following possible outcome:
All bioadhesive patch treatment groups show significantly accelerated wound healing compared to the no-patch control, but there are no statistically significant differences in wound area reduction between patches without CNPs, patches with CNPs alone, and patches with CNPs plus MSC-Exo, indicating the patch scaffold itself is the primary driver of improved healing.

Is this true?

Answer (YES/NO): NO